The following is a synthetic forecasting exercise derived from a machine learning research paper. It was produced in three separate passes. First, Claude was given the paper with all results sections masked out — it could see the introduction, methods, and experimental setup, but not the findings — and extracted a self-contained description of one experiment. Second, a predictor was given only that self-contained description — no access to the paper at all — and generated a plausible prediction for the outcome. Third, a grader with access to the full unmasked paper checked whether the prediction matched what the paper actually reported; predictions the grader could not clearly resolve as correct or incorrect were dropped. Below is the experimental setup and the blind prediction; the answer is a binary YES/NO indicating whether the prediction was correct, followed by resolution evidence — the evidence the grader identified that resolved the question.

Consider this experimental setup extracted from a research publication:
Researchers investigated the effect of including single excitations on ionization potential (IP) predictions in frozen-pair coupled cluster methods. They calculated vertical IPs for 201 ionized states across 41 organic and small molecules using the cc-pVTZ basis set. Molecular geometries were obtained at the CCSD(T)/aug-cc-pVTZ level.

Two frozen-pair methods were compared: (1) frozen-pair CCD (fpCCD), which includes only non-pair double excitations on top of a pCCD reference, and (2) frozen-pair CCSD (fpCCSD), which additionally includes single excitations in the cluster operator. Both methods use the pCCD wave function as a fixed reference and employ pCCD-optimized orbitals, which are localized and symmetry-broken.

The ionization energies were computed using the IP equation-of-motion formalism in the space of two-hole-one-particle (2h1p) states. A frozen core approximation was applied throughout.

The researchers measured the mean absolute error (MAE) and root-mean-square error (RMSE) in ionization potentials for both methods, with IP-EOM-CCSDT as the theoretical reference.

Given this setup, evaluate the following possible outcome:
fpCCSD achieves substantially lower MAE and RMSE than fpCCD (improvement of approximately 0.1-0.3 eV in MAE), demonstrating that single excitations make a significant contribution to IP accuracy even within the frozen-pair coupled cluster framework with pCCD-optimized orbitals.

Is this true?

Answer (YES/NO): NO